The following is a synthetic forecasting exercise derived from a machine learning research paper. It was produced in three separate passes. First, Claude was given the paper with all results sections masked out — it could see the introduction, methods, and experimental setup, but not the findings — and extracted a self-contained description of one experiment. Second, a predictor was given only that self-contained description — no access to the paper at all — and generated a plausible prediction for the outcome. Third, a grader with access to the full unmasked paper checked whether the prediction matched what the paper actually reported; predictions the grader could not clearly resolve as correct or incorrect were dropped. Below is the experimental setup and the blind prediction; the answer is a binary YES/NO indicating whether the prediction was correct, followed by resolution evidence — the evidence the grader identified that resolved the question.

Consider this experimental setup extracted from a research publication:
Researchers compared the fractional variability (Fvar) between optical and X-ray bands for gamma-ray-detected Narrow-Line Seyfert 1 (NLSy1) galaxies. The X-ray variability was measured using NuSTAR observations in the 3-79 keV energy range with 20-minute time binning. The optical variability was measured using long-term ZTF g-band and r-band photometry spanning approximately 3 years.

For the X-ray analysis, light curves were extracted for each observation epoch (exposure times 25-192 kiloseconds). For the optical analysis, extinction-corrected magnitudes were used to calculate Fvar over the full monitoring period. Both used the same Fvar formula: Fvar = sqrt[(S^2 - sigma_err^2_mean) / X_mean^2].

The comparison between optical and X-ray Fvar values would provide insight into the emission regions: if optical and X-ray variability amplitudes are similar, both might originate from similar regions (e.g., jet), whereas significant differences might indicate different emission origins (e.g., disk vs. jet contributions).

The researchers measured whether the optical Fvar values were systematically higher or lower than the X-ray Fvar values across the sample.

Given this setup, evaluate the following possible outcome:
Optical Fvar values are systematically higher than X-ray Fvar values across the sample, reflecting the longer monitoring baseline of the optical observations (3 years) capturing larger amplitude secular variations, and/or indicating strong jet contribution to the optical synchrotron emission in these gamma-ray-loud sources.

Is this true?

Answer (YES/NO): YES